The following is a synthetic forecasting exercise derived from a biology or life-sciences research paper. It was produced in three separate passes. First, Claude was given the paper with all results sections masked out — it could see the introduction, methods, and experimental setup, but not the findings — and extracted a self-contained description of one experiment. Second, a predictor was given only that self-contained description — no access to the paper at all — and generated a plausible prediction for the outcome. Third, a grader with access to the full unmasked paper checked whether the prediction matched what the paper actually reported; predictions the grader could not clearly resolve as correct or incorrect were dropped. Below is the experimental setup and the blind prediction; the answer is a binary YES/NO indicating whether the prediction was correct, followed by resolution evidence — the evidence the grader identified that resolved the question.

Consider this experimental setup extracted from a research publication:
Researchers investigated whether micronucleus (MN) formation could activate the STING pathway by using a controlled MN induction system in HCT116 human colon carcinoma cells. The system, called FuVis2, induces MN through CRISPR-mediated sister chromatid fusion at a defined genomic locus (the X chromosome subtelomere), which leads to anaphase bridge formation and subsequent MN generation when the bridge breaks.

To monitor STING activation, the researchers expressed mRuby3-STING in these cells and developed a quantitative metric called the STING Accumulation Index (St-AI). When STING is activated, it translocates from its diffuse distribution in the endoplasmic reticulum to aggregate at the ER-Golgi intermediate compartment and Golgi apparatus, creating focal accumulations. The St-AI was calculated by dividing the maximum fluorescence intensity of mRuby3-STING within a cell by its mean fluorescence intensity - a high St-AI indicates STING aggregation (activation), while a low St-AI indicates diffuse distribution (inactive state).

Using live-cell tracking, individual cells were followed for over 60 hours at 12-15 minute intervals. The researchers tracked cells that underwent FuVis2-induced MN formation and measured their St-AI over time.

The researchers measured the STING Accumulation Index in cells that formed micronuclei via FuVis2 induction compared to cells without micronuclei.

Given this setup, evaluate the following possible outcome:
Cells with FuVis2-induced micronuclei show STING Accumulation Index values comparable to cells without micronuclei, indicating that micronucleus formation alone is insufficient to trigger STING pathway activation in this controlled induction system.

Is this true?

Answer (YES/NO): YES